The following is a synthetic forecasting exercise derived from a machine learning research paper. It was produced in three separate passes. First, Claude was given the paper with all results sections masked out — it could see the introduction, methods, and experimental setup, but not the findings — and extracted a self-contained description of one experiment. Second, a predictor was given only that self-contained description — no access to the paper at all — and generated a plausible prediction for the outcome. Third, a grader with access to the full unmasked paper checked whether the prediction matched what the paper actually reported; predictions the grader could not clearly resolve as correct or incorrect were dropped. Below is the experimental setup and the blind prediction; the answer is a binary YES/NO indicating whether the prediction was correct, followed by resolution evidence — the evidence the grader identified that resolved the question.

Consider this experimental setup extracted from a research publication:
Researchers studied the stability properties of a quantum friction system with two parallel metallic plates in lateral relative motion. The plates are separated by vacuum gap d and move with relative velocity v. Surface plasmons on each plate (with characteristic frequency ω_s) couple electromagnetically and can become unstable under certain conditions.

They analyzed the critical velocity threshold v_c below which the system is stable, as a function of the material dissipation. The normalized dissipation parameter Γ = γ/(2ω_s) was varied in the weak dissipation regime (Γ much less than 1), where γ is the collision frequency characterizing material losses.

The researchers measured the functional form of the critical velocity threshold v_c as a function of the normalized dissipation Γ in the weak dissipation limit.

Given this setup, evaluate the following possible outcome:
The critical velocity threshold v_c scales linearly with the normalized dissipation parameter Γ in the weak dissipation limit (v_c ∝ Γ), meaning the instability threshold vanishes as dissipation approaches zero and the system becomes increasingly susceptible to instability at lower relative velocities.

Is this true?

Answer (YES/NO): NO